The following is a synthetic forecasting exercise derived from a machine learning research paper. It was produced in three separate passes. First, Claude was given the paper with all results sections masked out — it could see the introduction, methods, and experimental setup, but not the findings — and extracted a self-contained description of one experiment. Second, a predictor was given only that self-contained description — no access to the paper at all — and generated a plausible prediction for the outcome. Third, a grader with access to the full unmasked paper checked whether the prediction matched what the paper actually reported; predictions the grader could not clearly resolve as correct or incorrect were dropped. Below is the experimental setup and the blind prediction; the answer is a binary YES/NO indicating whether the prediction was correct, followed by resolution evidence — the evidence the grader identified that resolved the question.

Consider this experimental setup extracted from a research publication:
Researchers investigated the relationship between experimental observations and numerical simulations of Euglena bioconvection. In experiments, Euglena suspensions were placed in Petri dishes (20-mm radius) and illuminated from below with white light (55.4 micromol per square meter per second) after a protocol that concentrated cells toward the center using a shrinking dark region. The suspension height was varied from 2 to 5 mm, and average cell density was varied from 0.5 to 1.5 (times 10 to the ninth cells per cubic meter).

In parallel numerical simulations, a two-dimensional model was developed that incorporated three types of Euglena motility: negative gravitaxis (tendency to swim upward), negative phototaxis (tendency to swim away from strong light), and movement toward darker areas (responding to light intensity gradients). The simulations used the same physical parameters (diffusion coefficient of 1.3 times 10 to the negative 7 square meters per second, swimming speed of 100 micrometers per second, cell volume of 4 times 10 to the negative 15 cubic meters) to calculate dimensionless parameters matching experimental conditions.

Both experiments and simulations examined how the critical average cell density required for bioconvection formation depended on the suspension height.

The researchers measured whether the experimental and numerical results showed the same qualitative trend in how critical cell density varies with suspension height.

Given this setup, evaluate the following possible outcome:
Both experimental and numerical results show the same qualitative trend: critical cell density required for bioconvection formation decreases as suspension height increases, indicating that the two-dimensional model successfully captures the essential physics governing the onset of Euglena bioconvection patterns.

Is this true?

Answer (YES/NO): NO